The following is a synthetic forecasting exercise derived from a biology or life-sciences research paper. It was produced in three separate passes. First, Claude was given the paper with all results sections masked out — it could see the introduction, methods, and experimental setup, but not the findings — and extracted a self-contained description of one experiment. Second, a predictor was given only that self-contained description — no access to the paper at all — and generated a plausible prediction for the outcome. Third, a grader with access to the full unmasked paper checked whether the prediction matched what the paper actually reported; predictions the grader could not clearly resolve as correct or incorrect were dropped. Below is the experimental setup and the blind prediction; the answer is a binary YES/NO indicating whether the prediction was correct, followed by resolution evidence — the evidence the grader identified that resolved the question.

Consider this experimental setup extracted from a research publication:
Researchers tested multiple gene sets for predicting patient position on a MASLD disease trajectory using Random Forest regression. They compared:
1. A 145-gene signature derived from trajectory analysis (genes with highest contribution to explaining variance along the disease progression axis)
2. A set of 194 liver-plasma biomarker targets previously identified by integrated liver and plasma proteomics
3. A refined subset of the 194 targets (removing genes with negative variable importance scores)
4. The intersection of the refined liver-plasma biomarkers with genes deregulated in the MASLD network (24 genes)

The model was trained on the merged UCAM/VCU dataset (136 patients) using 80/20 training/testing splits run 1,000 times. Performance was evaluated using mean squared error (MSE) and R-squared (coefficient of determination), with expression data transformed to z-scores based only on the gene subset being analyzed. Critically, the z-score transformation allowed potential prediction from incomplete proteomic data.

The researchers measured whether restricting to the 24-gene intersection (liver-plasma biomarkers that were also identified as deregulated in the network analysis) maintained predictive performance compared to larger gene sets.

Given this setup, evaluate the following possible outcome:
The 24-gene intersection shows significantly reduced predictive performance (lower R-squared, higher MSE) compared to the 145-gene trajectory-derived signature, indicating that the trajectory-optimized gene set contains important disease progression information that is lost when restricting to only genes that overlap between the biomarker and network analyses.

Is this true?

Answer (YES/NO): YES